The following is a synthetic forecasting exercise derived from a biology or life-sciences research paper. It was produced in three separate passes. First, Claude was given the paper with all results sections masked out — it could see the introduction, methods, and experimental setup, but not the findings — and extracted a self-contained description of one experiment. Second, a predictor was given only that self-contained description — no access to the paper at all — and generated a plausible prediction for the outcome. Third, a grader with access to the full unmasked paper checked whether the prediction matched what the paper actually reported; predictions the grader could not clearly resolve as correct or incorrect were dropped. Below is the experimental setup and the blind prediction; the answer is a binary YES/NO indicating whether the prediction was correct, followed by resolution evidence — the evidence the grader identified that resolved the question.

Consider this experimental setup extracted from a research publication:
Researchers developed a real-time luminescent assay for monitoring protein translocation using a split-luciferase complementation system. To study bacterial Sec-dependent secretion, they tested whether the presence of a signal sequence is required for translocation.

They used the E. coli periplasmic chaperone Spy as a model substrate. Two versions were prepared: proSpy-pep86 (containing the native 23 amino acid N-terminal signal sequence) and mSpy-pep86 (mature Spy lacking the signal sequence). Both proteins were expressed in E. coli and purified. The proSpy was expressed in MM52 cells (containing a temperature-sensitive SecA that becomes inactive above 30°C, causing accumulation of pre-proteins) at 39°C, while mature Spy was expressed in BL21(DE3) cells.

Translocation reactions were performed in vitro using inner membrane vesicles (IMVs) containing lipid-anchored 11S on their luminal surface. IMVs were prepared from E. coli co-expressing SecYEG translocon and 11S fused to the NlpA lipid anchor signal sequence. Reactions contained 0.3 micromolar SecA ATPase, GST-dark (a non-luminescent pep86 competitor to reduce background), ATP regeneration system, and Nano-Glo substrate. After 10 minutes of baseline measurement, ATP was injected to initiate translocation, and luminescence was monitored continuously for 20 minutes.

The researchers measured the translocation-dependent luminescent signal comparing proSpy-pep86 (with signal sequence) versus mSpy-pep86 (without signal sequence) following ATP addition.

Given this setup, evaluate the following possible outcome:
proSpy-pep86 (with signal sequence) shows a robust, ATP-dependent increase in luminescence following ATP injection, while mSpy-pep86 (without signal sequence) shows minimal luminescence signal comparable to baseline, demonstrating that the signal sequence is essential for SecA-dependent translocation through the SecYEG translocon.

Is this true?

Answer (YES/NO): YES